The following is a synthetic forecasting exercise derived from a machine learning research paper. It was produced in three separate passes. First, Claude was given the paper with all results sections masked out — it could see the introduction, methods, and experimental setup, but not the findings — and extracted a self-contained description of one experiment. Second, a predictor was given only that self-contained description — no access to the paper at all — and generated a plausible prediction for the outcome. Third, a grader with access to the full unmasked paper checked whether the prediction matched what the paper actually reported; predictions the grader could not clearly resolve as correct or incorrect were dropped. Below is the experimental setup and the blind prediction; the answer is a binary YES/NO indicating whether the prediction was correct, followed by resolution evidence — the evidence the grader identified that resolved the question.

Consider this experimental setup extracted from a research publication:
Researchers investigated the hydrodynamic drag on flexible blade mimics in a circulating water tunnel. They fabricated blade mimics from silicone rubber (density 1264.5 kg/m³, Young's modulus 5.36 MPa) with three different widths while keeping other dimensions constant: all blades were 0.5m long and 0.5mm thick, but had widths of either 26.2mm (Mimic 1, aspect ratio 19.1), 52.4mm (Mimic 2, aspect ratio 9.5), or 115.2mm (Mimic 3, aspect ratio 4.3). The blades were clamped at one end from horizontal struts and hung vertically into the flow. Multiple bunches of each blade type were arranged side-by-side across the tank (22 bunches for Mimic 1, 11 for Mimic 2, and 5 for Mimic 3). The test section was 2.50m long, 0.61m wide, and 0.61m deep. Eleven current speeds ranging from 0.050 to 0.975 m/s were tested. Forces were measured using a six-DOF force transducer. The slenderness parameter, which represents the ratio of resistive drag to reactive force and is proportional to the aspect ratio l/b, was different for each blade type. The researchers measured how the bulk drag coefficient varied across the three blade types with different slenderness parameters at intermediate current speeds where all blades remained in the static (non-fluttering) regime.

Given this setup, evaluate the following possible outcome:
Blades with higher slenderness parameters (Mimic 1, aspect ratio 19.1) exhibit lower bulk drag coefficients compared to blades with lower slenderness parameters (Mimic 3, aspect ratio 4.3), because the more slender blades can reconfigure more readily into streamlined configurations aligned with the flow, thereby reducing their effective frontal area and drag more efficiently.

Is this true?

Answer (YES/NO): NO